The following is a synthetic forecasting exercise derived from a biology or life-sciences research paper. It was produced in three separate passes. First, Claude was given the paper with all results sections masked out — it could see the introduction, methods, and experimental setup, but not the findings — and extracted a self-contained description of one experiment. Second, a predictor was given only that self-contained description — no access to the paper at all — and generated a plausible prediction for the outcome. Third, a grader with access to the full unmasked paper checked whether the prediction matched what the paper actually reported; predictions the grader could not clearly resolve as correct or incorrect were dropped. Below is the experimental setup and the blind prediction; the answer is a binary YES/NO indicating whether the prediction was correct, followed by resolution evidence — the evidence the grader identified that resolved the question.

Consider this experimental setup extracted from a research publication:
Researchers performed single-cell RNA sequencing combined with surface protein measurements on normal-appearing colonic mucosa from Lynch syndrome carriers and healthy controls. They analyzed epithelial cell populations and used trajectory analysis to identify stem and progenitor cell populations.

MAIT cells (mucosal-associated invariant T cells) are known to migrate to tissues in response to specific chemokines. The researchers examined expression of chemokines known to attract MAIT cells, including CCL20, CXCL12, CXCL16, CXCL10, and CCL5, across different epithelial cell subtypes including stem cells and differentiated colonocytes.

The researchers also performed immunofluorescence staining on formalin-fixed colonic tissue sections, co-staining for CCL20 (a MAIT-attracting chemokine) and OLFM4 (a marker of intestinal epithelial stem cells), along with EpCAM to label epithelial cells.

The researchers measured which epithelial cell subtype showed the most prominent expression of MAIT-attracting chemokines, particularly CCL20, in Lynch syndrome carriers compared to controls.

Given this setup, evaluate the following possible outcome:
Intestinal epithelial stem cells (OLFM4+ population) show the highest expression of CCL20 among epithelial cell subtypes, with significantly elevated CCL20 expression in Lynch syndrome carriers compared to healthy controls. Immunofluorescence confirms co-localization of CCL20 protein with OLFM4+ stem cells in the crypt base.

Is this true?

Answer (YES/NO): YES